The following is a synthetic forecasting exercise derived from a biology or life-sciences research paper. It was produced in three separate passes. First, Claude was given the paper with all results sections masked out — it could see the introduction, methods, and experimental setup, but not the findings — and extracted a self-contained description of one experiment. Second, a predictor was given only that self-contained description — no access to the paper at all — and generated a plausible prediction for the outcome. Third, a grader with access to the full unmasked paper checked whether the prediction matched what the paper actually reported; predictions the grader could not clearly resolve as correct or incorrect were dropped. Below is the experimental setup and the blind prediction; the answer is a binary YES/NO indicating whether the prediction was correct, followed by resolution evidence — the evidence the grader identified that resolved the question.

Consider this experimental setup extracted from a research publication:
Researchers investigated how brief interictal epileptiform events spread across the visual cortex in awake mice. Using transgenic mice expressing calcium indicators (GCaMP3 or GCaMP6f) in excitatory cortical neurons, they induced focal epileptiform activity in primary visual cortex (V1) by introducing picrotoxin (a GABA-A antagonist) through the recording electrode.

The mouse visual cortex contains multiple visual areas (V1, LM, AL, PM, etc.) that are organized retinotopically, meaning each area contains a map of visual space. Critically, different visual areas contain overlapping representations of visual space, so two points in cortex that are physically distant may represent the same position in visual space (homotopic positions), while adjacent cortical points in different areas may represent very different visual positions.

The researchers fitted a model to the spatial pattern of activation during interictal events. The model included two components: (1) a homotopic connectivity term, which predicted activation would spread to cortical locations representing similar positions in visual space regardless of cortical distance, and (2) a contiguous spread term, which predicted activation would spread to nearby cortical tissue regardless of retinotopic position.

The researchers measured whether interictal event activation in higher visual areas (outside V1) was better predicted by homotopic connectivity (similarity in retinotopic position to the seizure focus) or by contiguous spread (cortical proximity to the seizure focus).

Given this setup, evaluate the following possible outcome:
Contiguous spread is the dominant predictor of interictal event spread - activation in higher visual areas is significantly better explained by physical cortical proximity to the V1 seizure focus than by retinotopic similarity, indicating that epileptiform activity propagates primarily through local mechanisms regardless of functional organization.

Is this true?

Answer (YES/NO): NO